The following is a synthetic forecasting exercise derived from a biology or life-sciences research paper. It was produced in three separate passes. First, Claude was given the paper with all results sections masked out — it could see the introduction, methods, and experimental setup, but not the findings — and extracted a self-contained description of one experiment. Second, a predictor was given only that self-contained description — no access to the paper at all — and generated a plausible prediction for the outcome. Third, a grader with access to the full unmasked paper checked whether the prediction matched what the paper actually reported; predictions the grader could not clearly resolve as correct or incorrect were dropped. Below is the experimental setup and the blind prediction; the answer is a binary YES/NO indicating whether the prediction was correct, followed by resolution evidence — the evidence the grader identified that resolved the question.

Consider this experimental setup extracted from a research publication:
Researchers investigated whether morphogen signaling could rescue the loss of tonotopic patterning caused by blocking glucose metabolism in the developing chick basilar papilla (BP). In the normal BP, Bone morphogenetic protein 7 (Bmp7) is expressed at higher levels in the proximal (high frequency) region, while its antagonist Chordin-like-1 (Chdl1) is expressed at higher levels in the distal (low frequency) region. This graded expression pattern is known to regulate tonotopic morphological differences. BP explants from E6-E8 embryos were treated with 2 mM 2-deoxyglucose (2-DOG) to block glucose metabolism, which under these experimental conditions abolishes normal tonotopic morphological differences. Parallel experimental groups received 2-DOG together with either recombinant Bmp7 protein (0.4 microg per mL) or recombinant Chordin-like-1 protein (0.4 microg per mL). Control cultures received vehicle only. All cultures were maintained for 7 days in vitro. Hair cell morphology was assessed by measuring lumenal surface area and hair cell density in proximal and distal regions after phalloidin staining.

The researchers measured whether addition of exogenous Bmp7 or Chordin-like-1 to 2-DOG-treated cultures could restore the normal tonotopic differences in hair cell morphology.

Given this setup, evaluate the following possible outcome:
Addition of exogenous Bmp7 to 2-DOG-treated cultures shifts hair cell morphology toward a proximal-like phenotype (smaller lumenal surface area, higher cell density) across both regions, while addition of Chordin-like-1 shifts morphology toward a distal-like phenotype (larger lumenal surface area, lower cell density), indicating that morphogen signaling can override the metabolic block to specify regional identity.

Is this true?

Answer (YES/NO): NO